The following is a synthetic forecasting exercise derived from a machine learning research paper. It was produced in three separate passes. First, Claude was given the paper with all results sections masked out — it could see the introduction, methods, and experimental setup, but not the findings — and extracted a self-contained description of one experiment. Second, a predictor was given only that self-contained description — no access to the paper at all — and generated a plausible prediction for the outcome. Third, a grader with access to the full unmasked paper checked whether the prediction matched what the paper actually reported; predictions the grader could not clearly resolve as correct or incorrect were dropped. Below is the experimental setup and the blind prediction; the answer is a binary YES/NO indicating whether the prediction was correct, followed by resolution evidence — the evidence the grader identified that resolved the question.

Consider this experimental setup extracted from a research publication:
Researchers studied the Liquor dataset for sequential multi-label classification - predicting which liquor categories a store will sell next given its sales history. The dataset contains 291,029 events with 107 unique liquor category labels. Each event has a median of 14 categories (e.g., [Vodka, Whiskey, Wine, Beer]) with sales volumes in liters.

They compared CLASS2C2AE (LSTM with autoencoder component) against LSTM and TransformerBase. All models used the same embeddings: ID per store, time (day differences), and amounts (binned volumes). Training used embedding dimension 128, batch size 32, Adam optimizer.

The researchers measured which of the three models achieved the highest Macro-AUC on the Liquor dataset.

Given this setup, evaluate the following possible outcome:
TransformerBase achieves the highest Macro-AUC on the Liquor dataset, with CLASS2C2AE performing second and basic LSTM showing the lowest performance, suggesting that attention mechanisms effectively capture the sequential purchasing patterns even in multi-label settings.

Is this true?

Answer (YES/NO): NO